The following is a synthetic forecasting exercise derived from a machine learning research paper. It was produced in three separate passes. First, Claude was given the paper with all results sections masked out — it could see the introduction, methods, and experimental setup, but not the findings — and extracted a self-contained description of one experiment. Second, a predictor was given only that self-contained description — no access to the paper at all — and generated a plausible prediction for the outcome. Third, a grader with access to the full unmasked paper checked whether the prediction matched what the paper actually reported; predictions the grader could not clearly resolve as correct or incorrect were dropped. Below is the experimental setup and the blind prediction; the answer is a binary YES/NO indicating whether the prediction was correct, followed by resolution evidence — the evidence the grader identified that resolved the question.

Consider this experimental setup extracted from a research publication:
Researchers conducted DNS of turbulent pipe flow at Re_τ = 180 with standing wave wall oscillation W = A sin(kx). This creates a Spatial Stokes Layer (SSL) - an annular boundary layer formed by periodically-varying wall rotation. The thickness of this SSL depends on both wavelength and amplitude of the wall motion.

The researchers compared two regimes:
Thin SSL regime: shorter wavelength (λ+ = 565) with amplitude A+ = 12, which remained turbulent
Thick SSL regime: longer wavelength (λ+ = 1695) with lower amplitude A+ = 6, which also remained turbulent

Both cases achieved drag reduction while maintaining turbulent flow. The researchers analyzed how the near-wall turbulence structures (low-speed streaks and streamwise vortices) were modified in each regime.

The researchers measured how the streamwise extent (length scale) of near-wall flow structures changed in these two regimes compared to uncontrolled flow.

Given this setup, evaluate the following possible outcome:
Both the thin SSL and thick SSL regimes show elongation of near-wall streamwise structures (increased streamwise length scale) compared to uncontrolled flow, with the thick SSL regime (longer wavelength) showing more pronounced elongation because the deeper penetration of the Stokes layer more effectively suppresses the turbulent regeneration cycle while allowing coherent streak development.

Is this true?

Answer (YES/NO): NO